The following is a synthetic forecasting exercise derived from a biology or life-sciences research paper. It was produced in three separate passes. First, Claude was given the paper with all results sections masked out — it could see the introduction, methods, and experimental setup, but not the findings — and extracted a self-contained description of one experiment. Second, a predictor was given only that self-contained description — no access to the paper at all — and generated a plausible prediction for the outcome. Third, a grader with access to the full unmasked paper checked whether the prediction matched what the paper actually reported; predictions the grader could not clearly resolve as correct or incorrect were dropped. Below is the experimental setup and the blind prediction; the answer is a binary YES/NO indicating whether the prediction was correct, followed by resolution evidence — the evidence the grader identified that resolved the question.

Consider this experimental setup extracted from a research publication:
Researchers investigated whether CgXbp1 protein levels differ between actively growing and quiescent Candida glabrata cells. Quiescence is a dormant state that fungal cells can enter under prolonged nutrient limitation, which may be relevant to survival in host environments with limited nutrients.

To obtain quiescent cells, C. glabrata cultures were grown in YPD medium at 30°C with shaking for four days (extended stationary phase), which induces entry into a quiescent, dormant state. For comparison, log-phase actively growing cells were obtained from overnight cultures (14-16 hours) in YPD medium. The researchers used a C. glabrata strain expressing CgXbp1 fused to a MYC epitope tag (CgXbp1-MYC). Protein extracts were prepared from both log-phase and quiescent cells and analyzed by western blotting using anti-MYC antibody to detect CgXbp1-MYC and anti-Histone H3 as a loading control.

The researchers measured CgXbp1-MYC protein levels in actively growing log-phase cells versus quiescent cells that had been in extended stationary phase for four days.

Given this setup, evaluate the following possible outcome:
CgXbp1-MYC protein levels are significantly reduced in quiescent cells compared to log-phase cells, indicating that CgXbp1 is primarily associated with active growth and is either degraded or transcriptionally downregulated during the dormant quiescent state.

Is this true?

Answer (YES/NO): NO